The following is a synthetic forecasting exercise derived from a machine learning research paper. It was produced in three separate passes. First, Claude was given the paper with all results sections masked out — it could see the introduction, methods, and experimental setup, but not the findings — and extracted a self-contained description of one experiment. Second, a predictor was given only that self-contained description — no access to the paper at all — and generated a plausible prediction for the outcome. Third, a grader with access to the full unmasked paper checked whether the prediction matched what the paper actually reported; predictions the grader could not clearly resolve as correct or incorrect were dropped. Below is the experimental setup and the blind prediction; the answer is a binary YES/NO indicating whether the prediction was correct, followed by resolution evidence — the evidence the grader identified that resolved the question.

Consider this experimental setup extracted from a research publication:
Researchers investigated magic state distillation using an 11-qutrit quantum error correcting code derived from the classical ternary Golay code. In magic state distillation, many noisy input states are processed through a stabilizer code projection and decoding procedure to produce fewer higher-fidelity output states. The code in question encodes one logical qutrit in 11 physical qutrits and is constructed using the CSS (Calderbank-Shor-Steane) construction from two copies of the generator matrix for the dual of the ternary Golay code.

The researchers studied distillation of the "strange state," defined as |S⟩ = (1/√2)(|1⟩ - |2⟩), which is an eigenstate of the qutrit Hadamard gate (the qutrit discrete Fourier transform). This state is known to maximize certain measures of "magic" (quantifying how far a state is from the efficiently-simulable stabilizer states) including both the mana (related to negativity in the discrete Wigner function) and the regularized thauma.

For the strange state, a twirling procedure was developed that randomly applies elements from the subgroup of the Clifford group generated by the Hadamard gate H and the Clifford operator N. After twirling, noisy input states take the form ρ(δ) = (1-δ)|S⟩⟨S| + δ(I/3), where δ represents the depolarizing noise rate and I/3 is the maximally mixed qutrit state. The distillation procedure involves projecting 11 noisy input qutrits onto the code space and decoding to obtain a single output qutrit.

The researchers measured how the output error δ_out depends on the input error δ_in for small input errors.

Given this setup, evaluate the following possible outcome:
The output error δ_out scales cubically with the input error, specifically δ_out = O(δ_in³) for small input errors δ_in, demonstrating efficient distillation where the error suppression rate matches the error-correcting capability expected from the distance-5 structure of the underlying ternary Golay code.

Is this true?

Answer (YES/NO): NO